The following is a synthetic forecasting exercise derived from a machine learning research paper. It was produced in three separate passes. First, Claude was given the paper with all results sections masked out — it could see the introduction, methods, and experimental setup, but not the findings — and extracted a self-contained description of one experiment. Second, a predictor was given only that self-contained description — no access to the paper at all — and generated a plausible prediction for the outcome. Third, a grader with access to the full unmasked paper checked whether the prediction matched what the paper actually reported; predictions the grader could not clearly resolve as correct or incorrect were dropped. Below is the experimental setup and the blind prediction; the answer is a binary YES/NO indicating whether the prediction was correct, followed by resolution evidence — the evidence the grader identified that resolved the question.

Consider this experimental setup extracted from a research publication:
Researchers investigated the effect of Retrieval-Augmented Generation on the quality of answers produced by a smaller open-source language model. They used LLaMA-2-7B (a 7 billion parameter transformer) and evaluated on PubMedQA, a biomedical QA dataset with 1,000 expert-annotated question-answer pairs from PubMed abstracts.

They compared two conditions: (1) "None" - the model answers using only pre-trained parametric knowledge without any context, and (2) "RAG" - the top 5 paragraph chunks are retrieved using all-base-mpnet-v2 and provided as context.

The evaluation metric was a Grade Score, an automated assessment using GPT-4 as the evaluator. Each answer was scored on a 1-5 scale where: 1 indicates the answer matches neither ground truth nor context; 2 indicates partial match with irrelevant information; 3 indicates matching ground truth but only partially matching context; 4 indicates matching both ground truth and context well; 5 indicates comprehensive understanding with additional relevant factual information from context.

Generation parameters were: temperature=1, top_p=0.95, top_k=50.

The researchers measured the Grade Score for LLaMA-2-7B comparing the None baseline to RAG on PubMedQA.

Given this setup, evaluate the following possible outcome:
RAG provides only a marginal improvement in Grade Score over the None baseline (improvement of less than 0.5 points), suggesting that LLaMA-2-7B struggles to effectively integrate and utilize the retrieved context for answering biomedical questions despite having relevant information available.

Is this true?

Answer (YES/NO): NO